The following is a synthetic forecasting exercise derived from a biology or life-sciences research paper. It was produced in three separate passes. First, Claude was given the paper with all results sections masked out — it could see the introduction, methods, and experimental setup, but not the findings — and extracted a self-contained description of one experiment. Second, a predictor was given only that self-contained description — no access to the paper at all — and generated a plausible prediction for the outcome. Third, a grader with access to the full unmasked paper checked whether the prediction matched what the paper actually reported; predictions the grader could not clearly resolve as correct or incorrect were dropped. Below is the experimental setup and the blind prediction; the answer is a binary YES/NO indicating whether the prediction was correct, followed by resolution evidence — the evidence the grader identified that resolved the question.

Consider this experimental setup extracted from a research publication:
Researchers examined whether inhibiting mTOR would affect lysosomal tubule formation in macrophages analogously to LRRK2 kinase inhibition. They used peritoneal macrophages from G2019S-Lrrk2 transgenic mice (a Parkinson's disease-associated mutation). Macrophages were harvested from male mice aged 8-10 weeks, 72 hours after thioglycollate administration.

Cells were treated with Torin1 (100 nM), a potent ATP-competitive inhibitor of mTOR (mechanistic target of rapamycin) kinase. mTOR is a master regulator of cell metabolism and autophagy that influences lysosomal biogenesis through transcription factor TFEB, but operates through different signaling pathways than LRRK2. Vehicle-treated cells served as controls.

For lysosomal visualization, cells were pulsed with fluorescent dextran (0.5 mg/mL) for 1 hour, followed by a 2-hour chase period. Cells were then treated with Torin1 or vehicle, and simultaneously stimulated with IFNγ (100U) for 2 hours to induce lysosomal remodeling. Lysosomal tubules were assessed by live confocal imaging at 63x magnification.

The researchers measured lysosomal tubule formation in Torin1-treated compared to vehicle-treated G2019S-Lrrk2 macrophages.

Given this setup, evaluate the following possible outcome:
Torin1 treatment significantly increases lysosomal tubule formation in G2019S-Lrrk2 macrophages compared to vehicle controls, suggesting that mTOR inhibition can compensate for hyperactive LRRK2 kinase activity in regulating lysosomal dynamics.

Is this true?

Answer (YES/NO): NO